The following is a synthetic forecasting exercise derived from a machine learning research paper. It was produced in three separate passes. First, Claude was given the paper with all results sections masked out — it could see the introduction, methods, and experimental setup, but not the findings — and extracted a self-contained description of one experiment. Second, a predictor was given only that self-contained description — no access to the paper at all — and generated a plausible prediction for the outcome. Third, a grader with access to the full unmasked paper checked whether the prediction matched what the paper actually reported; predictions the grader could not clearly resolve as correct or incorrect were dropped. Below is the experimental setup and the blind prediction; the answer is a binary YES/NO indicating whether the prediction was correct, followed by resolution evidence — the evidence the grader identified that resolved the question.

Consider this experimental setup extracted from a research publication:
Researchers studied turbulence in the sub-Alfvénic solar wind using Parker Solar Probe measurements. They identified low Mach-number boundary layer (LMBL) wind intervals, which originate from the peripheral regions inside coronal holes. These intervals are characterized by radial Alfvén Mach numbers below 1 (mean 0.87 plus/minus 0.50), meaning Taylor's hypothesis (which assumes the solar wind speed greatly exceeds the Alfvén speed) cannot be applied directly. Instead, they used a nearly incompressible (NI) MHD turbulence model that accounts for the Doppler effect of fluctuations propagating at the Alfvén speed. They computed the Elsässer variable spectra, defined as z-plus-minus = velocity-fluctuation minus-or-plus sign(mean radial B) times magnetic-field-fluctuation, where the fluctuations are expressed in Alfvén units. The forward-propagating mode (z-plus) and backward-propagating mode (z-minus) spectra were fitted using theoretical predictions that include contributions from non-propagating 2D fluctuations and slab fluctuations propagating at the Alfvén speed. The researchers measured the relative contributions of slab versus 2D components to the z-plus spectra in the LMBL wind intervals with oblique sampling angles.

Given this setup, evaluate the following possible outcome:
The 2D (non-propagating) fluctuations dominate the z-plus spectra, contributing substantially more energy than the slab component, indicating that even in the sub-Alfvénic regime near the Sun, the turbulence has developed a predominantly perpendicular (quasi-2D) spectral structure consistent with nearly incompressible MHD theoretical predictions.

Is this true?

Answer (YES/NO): NO